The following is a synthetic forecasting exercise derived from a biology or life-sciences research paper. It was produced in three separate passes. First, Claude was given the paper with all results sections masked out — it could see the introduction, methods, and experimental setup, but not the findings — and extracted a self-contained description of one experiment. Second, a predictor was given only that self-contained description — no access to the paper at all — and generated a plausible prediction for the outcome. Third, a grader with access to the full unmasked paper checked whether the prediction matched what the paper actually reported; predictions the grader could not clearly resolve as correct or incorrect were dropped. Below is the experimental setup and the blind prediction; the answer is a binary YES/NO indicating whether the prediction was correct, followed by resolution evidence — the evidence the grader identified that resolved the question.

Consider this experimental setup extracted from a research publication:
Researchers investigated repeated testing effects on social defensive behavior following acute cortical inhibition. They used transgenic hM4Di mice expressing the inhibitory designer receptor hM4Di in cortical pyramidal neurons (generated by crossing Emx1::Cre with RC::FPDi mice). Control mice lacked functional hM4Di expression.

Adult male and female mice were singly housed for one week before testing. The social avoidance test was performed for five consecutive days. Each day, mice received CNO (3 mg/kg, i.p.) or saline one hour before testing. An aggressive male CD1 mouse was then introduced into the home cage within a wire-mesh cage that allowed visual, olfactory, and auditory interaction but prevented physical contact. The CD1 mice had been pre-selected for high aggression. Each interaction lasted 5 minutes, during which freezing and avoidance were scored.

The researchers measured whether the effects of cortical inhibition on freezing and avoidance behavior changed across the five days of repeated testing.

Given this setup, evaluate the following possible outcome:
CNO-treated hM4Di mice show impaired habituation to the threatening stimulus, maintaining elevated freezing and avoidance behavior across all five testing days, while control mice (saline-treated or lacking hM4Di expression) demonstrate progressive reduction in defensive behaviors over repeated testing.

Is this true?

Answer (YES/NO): NO